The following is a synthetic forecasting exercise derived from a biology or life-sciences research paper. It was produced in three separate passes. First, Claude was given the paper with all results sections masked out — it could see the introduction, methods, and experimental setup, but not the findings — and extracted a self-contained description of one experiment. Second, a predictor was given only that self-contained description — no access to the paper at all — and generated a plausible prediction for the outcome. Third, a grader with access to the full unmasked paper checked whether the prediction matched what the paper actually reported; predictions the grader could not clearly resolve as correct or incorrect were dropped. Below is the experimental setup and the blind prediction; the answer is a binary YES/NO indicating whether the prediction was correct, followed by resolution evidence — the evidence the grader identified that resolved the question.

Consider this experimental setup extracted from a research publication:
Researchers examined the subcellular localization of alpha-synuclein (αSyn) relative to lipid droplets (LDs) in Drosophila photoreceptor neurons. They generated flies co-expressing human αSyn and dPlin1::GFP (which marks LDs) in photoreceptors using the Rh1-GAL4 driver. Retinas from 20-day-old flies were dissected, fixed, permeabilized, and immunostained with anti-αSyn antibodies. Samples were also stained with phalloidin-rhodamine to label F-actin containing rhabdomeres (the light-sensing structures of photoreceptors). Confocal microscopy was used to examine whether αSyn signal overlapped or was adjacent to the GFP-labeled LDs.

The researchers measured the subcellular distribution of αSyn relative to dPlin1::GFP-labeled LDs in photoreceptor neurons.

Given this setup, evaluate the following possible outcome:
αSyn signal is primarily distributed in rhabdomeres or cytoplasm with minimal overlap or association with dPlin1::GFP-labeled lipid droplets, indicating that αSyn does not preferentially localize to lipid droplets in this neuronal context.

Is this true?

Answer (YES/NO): NO